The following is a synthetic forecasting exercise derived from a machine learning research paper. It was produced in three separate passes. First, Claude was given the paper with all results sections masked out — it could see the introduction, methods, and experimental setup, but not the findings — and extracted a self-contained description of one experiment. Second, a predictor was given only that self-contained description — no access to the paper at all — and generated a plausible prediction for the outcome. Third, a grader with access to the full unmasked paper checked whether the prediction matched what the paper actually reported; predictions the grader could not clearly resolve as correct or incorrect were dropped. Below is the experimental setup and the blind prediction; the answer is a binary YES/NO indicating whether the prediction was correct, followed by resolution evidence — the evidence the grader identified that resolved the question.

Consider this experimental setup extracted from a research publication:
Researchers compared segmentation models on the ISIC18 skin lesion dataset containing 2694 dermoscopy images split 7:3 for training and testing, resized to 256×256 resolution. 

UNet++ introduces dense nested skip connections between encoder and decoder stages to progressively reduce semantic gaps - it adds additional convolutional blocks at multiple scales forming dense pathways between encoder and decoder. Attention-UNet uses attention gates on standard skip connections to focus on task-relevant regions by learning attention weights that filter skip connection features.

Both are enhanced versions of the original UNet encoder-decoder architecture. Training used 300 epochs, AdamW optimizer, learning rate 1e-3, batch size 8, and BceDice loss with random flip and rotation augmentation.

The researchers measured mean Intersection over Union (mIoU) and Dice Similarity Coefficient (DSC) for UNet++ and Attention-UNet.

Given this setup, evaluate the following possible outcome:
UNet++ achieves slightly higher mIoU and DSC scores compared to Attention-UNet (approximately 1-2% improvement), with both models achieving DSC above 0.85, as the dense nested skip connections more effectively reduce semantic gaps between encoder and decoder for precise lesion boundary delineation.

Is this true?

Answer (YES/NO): NO